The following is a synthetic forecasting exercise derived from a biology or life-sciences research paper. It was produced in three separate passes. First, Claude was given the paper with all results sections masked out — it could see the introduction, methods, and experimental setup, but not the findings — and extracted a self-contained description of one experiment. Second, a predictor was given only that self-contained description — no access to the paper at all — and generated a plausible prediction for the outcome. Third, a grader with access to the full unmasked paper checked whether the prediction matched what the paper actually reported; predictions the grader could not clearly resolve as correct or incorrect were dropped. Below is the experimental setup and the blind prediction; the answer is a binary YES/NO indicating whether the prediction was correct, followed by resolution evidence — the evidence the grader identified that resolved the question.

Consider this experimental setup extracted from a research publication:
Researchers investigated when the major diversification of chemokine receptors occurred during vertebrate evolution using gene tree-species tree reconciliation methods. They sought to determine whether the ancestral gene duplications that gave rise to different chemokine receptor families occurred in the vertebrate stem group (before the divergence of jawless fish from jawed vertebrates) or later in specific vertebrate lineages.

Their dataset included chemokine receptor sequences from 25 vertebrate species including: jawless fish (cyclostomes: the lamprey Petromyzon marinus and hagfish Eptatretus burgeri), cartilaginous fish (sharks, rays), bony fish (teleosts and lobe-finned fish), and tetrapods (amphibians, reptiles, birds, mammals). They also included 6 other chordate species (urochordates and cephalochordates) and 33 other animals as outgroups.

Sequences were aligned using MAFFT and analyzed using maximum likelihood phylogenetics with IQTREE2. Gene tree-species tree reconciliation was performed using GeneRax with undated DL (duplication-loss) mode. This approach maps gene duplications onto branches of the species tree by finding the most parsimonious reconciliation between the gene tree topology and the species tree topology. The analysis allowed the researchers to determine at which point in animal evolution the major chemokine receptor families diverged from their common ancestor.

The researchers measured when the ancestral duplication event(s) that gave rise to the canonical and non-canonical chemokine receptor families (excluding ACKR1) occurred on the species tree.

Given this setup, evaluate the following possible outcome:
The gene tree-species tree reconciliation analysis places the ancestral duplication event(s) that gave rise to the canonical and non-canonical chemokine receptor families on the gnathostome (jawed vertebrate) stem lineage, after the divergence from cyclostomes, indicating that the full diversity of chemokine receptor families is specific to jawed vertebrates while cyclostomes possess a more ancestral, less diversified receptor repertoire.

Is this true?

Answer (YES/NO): NO